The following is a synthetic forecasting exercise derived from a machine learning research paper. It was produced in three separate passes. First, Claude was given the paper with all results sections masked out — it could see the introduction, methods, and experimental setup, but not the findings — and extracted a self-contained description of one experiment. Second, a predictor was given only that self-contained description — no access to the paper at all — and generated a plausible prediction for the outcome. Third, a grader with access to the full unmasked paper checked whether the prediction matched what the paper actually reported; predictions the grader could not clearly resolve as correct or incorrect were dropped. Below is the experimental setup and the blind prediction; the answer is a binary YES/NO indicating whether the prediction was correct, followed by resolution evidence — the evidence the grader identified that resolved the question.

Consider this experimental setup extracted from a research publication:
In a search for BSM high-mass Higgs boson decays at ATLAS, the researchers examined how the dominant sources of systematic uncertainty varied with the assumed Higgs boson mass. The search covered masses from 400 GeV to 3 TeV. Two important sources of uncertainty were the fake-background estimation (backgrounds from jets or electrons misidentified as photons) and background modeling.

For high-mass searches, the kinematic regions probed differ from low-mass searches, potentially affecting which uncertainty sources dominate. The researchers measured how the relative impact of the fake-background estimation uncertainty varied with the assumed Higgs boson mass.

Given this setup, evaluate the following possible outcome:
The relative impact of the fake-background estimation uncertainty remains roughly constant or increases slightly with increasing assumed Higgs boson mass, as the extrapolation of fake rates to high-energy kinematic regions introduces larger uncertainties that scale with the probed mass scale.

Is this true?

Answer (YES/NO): NO